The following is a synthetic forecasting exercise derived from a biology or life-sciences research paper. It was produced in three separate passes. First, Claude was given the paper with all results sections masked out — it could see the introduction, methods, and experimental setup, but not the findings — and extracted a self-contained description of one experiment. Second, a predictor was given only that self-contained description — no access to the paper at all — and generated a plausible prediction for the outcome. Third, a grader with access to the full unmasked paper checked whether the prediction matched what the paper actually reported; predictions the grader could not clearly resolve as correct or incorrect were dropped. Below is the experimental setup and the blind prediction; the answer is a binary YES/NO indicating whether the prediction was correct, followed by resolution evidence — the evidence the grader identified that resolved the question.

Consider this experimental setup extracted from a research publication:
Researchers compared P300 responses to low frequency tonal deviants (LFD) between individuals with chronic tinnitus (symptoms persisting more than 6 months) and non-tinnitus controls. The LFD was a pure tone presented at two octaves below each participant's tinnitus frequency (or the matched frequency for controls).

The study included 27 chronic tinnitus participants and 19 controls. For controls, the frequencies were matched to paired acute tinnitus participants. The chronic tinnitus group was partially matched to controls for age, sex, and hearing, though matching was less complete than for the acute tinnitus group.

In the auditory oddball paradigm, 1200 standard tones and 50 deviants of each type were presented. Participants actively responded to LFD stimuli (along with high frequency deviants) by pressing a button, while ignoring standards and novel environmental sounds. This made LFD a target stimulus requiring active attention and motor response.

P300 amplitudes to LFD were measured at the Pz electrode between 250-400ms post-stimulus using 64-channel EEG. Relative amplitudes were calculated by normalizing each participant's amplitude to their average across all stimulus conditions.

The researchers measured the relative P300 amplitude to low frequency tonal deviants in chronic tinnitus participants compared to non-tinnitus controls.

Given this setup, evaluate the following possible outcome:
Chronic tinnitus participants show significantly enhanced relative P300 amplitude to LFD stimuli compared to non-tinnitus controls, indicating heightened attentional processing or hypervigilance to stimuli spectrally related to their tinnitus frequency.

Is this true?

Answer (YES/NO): NO